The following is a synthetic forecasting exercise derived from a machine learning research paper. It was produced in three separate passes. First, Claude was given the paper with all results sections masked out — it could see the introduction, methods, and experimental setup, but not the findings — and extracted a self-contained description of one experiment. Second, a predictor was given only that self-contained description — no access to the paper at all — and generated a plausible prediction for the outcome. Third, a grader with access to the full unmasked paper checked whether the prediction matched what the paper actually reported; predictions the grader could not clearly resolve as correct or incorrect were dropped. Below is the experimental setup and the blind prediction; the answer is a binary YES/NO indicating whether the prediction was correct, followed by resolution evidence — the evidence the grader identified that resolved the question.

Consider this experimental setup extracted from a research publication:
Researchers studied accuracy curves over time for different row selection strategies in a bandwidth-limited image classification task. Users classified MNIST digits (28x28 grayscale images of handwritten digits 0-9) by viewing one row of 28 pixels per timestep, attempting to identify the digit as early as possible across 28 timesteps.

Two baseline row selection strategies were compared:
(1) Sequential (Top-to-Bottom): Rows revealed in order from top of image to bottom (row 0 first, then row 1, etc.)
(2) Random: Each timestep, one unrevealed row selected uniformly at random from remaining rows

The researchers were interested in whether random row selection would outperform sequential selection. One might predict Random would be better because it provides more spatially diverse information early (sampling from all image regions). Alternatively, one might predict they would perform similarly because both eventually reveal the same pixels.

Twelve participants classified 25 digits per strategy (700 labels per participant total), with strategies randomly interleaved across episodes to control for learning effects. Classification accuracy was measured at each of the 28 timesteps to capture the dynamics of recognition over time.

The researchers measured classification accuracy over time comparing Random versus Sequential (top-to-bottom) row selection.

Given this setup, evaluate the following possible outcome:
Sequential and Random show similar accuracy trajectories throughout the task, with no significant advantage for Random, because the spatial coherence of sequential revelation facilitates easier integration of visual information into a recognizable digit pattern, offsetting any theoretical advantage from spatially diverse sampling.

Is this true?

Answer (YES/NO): NO